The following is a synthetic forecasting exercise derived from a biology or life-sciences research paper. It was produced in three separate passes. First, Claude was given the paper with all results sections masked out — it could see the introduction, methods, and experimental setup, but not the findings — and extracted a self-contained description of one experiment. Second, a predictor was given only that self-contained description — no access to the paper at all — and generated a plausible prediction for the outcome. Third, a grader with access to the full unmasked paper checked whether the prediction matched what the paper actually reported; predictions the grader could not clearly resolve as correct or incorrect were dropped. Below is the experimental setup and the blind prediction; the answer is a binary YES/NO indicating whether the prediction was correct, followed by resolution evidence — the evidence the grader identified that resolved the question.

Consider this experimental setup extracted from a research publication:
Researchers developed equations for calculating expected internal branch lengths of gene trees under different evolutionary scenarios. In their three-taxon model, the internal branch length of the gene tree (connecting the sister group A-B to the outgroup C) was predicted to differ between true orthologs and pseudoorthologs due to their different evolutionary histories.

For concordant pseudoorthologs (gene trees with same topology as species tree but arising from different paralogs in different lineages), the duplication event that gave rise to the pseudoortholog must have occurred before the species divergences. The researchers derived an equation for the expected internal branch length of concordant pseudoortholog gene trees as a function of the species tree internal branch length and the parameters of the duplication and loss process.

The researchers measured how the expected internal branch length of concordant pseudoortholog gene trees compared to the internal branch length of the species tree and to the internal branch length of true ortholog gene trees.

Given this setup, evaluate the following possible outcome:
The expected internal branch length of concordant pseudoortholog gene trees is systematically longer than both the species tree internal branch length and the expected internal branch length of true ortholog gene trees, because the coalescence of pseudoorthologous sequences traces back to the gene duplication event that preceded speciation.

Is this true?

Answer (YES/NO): YES